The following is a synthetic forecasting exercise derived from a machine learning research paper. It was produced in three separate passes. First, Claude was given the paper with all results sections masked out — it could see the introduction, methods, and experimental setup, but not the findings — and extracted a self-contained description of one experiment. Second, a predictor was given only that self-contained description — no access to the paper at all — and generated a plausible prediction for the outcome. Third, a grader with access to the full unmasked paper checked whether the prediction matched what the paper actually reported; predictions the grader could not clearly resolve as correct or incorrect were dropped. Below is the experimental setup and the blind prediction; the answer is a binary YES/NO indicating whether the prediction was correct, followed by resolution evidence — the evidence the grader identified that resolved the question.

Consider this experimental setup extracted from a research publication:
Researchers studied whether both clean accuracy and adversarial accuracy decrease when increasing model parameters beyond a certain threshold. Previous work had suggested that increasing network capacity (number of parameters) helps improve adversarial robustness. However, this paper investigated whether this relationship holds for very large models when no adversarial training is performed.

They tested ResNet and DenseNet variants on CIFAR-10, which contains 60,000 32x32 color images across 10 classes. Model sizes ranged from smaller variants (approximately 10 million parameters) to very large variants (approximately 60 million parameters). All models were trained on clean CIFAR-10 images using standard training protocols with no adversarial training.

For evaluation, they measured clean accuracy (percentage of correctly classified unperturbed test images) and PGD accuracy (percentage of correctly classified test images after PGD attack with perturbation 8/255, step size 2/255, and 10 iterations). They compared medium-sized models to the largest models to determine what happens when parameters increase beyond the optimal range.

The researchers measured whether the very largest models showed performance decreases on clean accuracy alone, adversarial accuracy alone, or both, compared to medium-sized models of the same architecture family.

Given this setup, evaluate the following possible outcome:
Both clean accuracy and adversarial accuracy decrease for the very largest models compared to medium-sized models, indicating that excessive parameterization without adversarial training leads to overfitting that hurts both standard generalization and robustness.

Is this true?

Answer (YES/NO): YES